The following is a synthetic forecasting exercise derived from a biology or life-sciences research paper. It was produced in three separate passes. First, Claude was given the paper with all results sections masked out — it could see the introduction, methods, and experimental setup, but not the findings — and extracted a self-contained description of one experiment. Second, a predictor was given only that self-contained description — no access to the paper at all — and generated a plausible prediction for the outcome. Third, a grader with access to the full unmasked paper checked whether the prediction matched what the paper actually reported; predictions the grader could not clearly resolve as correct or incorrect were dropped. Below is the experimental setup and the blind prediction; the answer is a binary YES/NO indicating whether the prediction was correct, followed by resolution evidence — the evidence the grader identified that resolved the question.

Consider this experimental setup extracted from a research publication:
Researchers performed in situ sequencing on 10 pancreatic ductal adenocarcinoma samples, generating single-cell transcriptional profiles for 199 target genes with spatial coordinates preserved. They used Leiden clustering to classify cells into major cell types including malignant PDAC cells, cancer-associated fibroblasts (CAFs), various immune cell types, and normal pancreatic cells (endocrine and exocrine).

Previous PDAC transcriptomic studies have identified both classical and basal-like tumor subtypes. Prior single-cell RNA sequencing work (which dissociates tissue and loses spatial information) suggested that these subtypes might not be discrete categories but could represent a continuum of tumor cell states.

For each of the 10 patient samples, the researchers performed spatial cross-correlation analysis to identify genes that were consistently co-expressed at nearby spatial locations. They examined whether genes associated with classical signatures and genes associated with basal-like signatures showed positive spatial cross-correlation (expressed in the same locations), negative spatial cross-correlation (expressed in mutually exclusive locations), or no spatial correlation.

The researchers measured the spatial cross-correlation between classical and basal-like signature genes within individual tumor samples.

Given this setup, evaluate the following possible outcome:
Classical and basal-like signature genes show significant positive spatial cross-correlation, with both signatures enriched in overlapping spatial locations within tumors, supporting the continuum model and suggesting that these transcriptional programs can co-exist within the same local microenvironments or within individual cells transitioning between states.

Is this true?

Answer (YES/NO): NO